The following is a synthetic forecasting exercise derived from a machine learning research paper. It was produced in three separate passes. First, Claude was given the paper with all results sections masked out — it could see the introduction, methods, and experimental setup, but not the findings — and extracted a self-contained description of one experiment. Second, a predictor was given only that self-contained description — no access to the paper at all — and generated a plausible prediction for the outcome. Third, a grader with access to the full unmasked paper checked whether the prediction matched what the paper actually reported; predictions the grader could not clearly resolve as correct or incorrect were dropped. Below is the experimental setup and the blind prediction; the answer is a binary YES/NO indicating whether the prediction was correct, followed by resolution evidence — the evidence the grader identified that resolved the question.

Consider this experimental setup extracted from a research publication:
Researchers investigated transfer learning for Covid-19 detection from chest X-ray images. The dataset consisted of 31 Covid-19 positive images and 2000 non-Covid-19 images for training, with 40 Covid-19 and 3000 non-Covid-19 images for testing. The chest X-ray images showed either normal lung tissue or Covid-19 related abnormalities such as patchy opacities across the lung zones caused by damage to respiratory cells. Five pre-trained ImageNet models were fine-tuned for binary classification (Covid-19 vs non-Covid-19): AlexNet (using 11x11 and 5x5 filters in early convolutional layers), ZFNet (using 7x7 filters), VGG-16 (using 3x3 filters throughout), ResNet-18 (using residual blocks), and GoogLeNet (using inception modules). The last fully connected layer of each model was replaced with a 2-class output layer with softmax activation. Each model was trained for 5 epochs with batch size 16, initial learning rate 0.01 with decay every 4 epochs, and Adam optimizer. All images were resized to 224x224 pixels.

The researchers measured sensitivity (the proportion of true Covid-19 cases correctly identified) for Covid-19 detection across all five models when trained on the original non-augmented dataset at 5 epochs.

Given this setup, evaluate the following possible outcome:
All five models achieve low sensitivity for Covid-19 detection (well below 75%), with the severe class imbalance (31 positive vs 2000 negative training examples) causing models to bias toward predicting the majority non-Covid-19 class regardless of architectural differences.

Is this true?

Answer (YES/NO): NO